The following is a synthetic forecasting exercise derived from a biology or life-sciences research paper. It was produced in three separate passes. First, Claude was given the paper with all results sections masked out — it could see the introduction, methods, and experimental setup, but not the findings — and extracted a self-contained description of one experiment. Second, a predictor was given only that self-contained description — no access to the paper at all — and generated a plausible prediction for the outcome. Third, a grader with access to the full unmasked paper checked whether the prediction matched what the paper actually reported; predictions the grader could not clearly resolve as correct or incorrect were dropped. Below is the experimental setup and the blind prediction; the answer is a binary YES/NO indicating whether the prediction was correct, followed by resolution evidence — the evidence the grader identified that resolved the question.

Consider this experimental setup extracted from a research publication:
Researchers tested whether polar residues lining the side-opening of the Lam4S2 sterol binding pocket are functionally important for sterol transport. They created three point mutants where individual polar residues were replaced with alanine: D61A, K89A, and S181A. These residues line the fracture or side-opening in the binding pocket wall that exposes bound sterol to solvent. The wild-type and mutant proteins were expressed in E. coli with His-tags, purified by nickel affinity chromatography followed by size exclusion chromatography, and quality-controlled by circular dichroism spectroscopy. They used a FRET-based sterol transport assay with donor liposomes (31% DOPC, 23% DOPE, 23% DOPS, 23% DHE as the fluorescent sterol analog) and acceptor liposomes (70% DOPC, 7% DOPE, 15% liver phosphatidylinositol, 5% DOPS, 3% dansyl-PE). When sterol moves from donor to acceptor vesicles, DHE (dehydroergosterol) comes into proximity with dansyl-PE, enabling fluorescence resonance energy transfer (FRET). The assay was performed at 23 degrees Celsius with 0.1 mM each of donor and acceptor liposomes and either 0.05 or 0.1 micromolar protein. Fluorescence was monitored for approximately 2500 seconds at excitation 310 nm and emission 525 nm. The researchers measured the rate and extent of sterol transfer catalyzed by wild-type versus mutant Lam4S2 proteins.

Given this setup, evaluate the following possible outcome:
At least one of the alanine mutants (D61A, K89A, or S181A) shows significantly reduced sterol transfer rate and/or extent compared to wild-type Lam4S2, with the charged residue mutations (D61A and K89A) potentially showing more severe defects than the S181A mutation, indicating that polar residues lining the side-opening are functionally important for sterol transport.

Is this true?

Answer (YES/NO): YES